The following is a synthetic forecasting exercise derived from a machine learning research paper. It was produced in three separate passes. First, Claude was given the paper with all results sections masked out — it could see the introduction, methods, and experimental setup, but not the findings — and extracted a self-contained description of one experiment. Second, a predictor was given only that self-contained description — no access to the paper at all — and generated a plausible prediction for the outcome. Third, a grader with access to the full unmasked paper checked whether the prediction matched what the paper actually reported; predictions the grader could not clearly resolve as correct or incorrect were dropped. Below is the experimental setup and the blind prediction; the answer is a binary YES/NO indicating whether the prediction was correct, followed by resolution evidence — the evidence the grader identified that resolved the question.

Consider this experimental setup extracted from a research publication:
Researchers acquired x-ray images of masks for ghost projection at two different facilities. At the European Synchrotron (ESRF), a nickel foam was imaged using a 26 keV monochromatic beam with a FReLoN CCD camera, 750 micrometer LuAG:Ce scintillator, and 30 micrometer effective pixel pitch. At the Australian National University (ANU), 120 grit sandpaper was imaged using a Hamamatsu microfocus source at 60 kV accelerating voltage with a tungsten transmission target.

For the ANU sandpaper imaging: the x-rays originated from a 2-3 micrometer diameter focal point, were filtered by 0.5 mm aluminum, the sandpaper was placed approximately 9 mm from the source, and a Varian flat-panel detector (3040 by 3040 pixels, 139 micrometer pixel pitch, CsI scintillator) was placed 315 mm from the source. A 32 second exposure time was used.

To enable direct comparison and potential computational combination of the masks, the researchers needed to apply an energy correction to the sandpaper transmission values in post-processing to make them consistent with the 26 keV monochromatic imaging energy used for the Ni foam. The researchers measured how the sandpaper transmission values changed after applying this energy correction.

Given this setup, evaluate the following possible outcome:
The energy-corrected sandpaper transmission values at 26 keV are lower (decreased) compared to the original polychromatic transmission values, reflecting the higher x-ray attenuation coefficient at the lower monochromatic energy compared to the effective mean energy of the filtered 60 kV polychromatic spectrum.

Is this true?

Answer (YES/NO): YES